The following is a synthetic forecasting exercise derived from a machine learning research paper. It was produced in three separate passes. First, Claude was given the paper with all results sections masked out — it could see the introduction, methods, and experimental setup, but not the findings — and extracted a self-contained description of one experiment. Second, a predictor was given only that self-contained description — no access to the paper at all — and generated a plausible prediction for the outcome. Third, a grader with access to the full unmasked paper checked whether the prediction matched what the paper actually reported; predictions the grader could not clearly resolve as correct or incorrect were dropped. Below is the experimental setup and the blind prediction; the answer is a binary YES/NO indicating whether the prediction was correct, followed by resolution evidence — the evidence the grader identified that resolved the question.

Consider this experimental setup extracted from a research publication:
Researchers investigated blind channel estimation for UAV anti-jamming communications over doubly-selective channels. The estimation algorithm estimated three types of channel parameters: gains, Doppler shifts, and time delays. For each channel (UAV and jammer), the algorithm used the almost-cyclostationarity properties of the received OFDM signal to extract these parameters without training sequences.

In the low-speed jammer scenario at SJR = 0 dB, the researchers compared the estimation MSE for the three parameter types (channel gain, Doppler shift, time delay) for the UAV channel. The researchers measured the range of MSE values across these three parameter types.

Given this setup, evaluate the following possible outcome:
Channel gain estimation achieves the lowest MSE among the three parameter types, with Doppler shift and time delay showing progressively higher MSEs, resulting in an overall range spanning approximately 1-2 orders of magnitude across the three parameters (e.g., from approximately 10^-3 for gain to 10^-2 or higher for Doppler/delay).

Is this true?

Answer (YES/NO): NO